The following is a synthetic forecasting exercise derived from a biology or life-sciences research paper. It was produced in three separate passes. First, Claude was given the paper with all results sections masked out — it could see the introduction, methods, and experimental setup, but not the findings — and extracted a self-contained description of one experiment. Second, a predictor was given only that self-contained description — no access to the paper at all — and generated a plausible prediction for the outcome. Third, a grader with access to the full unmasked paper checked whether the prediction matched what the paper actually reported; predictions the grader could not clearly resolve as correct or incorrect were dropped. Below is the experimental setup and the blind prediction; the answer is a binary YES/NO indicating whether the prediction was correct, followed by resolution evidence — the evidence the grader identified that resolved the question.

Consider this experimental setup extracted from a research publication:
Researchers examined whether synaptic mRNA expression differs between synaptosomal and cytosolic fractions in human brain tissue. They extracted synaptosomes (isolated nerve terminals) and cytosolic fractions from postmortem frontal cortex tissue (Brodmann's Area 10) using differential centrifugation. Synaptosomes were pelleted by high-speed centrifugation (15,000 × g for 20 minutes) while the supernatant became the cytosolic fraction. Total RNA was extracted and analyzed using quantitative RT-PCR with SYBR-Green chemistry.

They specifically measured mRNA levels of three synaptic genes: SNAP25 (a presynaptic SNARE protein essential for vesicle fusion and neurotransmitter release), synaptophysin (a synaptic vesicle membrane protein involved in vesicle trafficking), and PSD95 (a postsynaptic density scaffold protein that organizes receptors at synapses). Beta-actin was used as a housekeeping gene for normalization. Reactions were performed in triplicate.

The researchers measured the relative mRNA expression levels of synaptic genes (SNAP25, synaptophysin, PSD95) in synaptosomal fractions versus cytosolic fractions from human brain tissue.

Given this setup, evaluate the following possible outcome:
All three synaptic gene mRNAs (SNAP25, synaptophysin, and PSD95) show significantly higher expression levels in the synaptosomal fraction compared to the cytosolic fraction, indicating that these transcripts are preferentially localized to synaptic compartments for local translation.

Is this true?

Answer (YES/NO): YES